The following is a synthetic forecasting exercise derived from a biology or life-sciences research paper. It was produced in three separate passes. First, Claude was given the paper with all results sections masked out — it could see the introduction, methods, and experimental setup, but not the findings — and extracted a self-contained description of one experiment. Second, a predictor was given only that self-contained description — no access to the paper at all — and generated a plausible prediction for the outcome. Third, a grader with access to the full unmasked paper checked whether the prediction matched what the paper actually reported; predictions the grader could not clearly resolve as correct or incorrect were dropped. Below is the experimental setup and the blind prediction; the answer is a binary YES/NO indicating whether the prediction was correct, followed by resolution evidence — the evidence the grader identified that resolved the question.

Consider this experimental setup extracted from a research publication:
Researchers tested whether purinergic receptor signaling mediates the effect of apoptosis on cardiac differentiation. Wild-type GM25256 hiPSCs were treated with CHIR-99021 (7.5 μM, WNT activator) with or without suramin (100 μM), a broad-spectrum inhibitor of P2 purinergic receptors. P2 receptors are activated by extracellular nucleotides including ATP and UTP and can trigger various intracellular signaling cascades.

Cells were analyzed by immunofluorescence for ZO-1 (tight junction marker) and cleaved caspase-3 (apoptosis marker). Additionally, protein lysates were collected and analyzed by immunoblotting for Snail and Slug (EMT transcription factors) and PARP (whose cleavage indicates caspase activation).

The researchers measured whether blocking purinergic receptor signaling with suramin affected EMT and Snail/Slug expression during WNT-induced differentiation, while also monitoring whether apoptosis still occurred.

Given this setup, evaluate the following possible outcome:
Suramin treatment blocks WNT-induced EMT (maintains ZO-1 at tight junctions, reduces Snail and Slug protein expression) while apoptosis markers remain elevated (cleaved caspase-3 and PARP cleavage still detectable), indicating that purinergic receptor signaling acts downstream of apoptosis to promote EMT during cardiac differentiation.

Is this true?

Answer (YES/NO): YES